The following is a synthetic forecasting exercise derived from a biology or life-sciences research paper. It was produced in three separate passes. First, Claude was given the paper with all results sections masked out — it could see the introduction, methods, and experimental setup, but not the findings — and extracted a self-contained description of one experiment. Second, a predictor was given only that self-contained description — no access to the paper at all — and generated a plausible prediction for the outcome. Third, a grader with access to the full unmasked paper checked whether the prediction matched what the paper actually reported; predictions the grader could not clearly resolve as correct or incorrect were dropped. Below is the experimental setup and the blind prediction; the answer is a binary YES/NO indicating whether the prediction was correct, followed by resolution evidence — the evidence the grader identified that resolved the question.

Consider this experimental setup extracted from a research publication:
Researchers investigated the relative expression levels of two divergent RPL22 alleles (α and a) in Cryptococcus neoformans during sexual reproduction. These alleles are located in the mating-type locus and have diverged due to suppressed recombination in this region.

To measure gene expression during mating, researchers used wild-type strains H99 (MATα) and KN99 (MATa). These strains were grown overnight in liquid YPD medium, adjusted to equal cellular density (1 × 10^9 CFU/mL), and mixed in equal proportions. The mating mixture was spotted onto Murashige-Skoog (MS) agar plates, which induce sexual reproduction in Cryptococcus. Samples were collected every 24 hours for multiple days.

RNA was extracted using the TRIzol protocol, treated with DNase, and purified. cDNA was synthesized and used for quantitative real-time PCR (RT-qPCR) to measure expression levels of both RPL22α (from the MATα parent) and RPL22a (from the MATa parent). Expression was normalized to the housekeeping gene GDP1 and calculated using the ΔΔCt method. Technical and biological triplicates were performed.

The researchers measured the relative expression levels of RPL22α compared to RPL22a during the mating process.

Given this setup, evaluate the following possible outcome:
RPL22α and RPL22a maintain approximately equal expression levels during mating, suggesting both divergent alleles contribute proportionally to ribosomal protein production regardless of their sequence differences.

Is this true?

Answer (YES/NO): NO